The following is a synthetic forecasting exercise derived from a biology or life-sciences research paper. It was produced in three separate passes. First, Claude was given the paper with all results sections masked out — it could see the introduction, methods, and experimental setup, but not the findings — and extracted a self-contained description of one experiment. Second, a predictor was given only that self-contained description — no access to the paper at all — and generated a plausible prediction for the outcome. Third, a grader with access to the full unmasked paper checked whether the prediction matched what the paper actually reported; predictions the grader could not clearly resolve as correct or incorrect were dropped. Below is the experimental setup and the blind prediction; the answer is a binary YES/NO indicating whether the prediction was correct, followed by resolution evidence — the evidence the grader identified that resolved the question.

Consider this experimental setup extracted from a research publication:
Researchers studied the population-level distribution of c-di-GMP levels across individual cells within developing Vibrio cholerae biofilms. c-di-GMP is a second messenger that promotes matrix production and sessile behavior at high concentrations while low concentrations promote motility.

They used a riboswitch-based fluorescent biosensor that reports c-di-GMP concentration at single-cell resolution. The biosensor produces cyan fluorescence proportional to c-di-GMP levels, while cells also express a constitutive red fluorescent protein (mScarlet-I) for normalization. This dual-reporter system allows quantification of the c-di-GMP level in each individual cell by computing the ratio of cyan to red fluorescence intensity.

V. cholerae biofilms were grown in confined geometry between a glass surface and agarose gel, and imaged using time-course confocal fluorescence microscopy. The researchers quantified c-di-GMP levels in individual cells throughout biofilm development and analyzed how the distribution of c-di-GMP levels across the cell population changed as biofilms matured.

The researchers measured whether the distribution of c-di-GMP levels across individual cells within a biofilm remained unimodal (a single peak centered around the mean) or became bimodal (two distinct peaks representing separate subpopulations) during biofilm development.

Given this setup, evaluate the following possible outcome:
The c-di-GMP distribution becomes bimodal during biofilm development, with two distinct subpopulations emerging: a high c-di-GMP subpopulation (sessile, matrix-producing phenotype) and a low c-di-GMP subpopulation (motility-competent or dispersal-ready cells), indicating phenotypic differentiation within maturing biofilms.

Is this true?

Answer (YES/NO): YES